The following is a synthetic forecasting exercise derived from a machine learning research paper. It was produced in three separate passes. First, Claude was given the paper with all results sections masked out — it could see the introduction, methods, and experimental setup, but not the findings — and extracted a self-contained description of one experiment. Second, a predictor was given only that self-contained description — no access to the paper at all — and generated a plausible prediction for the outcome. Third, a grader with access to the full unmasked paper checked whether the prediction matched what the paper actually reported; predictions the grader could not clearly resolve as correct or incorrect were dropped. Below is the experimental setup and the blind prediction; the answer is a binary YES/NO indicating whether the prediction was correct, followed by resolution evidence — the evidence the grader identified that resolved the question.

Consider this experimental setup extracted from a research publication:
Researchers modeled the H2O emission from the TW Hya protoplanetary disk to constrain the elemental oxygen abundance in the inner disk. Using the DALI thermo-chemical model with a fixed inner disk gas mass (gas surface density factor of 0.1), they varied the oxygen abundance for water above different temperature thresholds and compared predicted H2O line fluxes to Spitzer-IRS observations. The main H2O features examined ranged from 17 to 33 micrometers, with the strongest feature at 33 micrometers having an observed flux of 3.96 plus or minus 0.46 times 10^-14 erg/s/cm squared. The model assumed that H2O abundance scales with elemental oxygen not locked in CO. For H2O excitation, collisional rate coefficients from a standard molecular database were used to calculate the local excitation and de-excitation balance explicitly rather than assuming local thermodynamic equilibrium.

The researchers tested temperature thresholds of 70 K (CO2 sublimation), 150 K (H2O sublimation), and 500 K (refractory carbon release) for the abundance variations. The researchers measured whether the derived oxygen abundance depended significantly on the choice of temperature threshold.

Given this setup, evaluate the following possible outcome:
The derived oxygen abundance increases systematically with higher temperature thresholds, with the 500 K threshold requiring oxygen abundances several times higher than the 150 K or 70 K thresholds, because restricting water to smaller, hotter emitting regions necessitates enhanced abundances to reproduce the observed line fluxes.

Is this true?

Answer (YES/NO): NO